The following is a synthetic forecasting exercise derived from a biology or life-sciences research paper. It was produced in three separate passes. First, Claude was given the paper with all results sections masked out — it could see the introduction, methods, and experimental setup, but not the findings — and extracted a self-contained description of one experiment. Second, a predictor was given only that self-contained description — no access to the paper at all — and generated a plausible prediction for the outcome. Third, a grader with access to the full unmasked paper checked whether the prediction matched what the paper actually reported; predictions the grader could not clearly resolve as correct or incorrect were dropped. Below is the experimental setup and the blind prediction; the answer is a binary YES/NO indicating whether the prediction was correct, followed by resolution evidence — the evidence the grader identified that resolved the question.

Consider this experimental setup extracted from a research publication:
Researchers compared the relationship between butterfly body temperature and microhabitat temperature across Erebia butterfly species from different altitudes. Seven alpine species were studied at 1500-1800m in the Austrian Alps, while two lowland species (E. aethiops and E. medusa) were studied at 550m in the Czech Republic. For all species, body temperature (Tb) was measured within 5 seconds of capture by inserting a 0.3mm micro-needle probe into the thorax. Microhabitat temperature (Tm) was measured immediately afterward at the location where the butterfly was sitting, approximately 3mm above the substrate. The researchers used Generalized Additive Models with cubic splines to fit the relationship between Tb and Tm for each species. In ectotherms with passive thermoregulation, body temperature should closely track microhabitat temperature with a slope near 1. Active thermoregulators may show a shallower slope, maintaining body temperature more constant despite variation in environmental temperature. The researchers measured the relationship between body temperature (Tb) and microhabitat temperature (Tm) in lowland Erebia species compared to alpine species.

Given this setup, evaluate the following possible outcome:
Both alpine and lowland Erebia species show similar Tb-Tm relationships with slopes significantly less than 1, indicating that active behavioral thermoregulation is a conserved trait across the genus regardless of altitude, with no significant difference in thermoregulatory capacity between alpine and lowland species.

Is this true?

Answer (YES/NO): NO